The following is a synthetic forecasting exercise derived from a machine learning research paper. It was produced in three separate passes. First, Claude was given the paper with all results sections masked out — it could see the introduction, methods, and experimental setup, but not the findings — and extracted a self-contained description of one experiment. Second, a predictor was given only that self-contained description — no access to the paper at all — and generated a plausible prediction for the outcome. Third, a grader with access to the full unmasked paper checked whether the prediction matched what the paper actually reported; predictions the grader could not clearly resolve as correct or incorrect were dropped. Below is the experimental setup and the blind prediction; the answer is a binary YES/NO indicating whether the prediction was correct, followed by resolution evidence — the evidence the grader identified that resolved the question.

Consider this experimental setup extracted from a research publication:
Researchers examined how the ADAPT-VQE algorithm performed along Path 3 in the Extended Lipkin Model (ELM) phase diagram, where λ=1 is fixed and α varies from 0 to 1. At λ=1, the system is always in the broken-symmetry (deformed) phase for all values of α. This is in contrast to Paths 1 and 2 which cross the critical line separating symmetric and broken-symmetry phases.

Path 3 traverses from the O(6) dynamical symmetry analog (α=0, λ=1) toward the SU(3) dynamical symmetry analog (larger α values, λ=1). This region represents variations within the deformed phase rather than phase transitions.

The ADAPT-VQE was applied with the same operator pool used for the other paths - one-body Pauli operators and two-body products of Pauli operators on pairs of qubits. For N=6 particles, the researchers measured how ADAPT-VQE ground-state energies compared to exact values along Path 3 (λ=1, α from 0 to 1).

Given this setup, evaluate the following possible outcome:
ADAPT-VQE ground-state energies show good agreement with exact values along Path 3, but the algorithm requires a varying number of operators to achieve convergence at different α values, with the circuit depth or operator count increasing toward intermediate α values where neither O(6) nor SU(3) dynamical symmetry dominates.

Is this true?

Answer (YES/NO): NO